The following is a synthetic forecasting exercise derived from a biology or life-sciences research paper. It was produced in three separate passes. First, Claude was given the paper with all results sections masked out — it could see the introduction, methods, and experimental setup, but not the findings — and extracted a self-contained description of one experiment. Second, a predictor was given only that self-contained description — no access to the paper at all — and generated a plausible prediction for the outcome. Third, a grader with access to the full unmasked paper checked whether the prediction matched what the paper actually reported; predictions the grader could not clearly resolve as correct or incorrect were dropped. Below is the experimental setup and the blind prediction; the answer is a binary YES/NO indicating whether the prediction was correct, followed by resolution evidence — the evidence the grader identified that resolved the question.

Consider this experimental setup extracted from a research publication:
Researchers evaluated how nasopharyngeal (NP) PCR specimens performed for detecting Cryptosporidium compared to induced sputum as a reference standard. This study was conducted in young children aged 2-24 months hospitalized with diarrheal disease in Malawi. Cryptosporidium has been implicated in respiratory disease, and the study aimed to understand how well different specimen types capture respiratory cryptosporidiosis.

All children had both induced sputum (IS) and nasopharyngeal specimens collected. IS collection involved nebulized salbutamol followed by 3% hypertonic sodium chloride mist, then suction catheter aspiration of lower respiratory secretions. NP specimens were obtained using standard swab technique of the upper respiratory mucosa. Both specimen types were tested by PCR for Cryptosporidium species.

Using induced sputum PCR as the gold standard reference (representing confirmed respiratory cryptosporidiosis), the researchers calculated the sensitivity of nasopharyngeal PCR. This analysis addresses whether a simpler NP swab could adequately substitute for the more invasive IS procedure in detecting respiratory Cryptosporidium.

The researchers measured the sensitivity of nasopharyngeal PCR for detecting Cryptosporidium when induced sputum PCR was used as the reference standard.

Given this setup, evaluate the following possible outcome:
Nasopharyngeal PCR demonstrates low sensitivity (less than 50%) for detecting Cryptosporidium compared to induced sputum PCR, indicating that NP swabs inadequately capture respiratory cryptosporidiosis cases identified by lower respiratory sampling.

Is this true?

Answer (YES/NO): YES